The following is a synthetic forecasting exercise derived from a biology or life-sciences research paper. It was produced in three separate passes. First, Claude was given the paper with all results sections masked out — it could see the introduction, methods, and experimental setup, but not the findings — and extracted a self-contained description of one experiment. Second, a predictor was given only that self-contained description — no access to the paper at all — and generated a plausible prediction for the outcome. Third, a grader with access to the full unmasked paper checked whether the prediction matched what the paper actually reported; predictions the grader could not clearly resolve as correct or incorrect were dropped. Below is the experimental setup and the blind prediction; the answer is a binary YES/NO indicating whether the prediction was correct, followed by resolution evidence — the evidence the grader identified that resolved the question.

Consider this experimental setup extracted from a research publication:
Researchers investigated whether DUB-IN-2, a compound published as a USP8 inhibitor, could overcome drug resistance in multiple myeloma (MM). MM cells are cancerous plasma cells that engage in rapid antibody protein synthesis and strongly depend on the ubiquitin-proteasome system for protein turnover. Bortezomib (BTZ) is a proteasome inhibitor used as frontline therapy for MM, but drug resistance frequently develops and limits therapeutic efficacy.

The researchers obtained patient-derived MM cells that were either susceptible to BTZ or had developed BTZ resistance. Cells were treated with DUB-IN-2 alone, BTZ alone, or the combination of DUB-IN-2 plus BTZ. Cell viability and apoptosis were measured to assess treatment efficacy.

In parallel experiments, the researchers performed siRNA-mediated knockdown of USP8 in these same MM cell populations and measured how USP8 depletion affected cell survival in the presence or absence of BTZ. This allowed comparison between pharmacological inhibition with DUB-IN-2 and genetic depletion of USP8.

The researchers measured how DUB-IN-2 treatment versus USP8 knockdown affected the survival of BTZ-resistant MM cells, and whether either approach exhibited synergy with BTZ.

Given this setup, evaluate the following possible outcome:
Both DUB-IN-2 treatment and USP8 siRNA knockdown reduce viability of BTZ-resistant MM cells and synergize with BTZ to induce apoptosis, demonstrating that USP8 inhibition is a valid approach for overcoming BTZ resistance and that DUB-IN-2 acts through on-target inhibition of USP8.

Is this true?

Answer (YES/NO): NO